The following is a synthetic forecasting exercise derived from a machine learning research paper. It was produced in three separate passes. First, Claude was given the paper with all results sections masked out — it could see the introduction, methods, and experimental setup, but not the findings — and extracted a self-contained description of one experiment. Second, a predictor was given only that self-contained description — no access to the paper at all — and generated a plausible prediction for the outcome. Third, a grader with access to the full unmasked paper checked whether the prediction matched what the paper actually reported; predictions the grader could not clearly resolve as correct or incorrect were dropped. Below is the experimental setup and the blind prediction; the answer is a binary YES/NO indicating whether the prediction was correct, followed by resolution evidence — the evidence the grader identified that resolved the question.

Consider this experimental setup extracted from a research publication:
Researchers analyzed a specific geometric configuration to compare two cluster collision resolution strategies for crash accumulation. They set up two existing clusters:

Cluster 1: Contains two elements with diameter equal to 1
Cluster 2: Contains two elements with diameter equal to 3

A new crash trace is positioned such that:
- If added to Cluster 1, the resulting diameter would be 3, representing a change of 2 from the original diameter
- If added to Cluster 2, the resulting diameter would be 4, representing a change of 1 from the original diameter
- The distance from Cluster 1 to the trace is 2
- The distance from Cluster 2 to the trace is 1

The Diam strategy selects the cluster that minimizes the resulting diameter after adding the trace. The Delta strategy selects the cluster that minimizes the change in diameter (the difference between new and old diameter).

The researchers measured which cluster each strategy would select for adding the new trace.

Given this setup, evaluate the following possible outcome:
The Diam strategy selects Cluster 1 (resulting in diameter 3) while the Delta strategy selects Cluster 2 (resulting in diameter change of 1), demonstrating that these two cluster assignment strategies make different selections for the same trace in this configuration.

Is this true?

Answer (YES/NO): YES